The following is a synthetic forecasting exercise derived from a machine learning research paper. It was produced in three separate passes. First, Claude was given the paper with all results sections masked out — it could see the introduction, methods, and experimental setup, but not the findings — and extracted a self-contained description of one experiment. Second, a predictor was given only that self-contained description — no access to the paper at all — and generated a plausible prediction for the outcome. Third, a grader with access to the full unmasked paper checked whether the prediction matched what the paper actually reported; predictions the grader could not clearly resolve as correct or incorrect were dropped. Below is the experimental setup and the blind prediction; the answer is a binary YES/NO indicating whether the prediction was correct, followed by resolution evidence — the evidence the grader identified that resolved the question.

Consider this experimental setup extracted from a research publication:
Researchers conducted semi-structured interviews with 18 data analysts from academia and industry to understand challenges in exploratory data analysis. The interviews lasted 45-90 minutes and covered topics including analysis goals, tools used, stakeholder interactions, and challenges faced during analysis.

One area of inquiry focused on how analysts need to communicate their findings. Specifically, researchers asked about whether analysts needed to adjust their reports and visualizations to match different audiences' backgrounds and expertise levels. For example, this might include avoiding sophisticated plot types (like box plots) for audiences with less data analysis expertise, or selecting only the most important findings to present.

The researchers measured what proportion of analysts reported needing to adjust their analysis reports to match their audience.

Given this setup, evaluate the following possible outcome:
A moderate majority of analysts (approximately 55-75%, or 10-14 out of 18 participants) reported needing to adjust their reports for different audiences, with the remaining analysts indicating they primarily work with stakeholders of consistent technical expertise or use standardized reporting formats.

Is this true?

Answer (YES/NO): YES